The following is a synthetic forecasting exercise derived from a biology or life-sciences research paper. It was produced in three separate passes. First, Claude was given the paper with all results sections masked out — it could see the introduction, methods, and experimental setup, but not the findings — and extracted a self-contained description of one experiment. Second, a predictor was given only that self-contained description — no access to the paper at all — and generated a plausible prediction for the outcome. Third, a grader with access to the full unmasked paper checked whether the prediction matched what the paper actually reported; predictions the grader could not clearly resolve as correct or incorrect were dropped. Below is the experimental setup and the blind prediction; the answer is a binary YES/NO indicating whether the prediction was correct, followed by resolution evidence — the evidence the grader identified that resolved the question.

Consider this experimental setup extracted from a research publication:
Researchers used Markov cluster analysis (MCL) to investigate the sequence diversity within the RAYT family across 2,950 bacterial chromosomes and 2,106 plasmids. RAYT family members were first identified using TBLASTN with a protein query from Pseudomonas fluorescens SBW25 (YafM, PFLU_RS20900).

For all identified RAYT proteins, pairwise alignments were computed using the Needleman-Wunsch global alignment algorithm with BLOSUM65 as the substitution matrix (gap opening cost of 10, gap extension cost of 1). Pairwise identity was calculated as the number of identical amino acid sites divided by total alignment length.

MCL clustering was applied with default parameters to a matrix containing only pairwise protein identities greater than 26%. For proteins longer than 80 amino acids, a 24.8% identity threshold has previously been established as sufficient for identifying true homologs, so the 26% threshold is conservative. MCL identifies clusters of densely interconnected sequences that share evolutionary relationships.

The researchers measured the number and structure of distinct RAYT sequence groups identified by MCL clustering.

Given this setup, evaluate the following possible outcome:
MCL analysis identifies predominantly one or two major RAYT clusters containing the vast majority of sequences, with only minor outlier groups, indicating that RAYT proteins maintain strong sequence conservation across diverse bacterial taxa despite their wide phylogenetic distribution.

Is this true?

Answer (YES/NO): NO